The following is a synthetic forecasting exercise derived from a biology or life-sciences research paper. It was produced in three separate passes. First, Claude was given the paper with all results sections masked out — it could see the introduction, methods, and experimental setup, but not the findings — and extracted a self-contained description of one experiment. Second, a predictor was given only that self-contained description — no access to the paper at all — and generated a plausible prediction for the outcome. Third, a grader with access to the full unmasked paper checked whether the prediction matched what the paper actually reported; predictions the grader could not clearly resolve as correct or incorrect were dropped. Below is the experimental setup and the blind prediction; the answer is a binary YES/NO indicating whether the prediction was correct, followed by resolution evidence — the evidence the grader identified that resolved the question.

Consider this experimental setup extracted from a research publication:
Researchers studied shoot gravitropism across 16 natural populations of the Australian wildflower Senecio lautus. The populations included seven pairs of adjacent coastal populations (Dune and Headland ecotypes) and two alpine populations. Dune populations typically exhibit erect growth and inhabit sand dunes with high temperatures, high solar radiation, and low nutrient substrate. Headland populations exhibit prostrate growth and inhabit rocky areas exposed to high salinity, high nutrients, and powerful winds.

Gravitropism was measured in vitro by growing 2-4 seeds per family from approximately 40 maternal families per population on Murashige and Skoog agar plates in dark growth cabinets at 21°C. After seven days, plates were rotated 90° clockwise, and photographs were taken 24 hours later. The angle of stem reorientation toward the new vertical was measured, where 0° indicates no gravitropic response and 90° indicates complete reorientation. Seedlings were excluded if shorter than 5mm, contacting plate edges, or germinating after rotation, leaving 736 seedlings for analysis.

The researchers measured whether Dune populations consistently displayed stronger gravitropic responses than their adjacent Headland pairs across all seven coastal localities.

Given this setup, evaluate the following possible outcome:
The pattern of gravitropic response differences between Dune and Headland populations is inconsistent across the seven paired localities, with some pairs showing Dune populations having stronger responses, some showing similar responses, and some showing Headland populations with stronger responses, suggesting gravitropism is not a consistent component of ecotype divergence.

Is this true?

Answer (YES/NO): NO